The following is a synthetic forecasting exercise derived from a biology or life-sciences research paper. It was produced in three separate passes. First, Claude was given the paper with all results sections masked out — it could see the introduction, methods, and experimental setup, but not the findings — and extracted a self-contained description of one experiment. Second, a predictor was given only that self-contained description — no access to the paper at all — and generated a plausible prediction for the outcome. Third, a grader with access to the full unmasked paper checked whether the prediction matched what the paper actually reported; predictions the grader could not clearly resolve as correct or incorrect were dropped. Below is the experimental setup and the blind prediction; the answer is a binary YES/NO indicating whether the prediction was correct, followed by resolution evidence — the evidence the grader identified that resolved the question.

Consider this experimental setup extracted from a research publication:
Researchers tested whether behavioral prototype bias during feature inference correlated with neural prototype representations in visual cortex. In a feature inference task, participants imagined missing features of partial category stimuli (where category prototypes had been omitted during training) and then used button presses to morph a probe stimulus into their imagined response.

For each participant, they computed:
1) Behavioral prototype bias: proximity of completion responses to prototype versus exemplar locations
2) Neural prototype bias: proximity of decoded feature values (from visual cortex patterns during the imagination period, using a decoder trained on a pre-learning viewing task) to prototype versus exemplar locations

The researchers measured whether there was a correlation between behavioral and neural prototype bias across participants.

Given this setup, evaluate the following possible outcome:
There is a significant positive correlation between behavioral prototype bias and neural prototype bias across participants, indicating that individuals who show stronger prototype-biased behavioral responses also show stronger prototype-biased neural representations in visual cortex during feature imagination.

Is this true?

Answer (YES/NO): YES